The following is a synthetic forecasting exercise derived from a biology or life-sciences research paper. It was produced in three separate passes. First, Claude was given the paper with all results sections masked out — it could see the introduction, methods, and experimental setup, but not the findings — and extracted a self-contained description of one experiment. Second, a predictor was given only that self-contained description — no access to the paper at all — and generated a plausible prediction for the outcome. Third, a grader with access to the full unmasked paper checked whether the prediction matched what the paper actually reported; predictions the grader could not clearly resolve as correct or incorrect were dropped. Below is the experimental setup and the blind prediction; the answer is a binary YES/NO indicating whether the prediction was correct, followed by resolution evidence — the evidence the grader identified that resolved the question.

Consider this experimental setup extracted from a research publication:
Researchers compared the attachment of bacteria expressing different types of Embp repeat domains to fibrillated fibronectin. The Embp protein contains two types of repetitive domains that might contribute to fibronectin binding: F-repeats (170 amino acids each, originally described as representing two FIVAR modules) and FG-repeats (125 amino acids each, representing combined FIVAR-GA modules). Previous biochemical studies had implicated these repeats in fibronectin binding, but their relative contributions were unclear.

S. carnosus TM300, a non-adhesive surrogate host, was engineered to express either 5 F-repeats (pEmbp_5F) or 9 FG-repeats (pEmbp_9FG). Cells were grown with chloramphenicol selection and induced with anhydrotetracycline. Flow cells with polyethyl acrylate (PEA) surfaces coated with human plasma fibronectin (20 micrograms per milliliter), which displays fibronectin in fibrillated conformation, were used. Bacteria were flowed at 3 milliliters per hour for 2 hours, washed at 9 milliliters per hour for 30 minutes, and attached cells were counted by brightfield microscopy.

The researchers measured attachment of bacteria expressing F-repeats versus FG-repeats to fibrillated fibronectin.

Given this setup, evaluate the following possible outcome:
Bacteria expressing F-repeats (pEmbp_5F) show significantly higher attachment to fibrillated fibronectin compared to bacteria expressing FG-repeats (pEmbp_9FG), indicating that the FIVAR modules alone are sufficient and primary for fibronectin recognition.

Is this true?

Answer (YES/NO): NO